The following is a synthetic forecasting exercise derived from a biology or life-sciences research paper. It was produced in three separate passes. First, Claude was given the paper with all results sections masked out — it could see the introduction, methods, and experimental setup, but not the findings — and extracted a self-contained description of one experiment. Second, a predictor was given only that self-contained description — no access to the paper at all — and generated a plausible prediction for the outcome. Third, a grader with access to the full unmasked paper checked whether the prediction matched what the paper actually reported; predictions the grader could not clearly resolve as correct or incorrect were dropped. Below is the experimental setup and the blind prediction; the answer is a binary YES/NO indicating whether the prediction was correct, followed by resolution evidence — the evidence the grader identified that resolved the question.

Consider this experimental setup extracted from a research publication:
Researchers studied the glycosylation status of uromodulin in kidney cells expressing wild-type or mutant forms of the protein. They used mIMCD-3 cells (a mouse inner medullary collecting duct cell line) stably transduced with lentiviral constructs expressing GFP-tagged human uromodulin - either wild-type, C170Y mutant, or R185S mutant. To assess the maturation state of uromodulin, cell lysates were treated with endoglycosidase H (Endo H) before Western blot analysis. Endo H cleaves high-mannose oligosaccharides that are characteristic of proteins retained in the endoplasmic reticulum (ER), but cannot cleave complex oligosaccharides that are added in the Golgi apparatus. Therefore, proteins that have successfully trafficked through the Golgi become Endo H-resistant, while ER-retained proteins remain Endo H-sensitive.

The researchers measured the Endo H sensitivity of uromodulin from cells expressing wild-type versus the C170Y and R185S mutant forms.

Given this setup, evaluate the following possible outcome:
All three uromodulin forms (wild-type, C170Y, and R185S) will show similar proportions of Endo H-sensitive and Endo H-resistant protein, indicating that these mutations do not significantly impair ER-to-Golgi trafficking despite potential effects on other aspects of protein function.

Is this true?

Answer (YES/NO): NO